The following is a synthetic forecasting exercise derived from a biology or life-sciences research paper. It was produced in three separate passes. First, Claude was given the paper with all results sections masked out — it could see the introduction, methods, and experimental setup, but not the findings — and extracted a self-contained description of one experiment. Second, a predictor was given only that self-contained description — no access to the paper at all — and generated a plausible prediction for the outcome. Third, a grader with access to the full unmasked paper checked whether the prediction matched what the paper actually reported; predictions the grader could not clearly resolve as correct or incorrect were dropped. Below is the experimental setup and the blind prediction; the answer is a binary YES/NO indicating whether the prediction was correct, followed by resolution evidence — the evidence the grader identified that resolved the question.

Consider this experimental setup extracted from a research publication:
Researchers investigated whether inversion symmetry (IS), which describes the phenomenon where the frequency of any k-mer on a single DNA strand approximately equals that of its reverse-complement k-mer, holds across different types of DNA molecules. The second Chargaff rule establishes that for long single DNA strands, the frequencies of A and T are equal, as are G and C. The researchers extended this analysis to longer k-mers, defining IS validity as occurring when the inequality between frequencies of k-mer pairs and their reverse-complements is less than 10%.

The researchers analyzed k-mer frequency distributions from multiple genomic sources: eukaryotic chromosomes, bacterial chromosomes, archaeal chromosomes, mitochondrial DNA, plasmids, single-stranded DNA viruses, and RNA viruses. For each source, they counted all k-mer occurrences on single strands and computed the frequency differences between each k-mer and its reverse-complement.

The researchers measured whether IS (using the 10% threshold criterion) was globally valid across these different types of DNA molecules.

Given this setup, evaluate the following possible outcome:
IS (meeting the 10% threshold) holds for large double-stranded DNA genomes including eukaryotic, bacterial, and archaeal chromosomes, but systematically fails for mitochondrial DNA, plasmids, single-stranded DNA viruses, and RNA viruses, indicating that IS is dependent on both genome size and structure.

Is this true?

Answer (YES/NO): YES